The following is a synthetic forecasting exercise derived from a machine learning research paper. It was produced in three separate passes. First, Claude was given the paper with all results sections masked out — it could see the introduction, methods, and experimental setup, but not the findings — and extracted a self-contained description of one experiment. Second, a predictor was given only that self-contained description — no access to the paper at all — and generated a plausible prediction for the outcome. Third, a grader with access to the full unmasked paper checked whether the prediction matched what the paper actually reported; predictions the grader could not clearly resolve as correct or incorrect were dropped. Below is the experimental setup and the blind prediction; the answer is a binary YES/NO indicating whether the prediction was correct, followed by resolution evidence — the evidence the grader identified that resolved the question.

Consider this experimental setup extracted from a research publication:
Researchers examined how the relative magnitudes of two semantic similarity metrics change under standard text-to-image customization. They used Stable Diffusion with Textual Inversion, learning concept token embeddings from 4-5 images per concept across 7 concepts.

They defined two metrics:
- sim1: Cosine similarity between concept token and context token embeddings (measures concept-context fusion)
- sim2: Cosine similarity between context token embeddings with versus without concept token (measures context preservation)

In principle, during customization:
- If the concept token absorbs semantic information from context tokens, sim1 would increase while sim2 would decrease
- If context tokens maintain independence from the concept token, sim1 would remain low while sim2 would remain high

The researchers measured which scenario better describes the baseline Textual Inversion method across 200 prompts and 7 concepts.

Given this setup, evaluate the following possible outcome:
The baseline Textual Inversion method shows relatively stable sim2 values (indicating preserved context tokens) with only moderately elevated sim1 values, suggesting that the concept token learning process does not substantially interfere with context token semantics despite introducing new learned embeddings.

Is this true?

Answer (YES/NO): NO